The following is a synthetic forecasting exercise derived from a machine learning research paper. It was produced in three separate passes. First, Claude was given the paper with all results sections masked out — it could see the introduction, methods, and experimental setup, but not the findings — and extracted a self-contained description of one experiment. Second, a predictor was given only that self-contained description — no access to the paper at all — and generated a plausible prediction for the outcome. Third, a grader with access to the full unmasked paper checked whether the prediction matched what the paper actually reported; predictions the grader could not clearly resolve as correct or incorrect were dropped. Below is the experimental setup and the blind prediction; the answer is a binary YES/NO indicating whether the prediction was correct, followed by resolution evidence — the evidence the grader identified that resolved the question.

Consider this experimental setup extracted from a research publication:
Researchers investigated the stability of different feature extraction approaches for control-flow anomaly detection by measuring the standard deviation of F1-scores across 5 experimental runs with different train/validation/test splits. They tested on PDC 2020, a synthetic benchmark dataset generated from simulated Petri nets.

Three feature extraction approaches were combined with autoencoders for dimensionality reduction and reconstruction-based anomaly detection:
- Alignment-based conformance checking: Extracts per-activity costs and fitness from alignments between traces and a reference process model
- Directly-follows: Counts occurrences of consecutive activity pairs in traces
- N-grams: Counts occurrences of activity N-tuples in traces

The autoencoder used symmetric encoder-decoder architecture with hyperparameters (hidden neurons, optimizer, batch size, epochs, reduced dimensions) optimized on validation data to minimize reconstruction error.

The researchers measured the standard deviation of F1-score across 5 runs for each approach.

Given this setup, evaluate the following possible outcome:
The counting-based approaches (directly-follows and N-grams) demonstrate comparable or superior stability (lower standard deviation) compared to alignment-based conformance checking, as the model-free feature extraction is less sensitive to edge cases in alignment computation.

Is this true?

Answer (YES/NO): YES